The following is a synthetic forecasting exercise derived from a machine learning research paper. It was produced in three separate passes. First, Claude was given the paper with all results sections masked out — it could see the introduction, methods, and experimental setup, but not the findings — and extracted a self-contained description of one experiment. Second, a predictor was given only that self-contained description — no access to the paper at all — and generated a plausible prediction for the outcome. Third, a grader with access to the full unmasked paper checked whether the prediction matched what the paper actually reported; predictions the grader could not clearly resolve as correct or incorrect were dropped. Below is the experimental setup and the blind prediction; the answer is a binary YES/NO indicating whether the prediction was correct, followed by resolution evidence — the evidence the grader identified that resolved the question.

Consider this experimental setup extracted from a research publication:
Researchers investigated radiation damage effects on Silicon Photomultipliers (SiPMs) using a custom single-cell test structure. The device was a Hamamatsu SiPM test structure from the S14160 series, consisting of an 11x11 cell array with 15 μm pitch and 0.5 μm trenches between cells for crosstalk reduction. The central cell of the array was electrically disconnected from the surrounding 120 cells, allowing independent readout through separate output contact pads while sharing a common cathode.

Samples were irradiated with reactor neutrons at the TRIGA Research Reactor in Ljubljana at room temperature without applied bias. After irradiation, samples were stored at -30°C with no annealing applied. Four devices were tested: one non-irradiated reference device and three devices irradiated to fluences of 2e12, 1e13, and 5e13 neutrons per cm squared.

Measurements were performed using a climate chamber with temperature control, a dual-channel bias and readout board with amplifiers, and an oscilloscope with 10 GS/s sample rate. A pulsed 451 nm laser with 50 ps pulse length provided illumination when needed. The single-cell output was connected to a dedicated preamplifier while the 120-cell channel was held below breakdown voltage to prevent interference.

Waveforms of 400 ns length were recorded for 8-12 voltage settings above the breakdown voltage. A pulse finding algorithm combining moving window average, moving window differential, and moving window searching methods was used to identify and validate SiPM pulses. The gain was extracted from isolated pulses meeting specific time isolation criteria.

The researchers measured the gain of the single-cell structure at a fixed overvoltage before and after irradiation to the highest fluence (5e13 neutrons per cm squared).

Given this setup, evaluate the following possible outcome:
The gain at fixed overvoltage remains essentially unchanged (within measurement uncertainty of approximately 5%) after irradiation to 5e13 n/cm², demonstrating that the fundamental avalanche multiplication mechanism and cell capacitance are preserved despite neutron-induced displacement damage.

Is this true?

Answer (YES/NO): NO